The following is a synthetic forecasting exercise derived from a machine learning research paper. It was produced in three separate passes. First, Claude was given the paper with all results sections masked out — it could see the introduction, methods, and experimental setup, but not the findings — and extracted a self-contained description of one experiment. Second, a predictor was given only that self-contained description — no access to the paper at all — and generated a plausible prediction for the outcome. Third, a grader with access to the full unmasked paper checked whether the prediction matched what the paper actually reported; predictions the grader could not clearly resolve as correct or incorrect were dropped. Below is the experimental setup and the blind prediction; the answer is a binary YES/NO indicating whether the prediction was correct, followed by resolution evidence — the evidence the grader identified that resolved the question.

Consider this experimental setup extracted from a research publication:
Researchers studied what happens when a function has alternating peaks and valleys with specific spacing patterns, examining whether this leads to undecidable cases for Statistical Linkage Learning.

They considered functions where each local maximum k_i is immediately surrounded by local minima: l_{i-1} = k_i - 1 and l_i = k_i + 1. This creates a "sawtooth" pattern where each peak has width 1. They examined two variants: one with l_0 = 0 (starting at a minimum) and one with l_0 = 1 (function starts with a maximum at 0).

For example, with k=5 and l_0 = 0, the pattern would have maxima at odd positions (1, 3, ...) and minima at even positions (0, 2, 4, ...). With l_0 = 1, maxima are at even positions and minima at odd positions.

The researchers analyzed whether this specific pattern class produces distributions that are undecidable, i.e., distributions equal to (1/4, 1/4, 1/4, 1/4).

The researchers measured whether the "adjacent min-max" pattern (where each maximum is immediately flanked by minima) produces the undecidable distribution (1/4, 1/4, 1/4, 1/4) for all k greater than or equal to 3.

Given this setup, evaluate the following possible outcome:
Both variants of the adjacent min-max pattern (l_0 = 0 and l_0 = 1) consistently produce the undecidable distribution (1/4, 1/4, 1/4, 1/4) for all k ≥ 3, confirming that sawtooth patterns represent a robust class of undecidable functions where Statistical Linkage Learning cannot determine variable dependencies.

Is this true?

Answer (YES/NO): YES